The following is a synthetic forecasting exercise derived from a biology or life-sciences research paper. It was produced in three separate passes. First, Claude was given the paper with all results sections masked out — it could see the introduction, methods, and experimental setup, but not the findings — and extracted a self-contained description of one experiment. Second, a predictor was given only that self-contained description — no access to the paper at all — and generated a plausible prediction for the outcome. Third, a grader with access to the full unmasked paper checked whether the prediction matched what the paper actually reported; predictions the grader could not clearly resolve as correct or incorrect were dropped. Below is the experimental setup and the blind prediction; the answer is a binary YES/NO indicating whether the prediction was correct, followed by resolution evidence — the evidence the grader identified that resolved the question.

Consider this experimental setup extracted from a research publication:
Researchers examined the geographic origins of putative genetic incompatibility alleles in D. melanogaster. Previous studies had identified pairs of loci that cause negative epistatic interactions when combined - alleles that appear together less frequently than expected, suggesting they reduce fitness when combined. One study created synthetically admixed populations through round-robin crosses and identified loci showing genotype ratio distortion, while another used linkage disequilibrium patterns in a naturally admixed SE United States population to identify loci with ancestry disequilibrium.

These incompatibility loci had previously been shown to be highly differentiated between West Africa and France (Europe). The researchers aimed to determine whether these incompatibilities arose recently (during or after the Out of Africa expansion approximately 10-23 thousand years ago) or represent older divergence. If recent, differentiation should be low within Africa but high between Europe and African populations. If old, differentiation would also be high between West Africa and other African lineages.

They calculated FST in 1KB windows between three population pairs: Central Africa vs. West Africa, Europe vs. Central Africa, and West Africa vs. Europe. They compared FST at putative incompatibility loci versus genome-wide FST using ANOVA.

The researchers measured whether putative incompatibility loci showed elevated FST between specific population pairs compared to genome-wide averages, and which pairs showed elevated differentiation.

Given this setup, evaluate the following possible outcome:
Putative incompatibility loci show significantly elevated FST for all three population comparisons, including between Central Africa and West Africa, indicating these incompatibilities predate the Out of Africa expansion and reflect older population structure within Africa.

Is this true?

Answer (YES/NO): NO